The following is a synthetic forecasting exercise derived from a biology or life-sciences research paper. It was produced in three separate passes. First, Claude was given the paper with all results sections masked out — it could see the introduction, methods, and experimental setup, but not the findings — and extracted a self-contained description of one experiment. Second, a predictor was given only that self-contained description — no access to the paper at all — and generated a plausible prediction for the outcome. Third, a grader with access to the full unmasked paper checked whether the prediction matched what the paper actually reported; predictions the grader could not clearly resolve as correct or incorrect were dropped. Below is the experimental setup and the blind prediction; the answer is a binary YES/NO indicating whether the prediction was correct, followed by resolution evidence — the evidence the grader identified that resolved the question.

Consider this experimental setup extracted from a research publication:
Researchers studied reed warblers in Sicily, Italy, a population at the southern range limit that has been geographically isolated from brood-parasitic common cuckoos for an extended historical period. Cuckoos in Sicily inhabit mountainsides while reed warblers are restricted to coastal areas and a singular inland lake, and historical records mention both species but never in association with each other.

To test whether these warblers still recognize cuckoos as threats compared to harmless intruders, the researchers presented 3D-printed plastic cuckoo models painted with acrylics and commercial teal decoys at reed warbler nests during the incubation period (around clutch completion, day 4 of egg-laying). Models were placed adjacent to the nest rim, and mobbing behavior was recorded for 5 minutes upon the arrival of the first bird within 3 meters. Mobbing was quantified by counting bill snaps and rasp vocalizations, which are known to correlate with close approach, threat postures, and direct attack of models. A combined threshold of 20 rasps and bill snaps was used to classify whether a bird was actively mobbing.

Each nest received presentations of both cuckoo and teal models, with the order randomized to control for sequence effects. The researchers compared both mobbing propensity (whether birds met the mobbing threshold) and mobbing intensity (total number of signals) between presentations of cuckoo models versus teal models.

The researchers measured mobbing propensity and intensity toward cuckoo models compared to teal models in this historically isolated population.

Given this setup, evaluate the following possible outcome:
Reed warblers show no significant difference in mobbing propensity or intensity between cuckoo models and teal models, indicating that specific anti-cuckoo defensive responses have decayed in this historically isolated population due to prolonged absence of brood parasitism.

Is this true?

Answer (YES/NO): YES